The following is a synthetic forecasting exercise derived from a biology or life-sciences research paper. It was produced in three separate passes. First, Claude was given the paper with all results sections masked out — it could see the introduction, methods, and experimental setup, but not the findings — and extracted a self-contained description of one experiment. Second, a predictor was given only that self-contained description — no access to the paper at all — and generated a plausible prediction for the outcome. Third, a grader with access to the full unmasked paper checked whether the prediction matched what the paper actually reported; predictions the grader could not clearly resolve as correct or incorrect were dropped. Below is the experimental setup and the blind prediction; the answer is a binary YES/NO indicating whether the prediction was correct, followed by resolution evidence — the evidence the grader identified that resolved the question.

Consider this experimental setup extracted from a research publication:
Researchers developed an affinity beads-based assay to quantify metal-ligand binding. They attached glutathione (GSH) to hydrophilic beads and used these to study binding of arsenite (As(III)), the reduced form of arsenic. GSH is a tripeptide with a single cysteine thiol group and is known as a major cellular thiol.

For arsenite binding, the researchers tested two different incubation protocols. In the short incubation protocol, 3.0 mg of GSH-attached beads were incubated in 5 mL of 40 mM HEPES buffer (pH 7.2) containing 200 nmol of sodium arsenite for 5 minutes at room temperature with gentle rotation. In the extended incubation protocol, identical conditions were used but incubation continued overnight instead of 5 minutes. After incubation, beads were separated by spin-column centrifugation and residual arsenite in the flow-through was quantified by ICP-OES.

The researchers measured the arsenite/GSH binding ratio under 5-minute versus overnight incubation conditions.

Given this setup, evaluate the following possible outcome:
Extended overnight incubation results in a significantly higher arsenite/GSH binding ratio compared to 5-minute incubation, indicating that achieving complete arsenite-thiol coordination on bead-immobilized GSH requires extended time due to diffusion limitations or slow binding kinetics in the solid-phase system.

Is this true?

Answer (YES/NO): NO